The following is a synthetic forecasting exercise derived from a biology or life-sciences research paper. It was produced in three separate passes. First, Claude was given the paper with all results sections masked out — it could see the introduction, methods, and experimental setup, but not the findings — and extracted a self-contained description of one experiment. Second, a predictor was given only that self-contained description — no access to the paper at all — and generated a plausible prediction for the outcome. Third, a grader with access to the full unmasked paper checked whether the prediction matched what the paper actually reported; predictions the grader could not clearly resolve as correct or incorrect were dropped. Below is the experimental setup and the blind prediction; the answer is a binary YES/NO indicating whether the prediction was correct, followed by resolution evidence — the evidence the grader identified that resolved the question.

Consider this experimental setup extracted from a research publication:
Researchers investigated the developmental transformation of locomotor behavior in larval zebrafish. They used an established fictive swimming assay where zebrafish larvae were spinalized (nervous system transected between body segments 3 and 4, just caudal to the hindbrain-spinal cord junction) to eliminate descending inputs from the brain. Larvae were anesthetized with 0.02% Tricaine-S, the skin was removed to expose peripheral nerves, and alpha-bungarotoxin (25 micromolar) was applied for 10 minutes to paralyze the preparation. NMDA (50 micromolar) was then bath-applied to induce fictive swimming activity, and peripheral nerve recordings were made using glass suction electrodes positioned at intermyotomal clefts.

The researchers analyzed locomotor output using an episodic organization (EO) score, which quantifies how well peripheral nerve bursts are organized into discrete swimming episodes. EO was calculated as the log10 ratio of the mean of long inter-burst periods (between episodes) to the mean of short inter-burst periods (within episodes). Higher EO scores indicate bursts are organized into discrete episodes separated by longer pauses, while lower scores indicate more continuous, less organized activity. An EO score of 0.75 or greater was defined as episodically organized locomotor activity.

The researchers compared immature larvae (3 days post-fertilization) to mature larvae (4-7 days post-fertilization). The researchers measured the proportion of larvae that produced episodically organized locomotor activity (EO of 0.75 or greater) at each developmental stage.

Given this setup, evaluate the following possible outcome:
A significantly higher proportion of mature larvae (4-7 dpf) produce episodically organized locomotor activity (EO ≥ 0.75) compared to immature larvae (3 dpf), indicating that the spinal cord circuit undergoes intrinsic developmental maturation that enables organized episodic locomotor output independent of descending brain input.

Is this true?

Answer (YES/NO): YES